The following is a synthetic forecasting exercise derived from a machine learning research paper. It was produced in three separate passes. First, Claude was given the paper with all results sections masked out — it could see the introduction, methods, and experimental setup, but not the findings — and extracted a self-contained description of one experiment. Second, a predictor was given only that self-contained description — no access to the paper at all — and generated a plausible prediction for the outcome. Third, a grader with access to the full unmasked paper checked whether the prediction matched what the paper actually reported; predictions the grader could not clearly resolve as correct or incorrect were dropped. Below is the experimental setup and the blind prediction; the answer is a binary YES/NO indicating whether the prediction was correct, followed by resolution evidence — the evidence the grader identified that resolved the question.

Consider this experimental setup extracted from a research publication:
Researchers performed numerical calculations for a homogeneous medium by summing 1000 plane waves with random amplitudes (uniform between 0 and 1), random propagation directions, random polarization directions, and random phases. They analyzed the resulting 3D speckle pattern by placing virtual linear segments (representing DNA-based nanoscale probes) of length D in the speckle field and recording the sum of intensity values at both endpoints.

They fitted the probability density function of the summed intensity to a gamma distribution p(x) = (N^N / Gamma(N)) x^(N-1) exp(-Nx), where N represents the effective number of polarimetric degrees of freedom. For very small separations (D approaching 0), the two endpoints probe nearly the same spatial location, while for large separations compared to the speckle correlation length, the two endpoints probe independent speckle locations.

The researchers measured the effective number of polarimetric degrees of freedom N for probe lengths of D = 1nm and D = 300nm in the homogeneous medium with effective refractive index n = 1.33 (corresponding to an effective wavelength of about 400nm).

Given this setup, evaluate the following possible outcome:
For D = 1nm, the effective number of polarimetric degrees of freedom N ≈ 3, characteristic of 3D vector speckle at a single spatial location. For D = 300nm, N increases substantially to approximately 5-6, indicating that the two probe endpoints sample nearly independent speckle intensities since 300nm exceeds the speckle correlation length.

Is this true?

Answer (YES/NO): NO